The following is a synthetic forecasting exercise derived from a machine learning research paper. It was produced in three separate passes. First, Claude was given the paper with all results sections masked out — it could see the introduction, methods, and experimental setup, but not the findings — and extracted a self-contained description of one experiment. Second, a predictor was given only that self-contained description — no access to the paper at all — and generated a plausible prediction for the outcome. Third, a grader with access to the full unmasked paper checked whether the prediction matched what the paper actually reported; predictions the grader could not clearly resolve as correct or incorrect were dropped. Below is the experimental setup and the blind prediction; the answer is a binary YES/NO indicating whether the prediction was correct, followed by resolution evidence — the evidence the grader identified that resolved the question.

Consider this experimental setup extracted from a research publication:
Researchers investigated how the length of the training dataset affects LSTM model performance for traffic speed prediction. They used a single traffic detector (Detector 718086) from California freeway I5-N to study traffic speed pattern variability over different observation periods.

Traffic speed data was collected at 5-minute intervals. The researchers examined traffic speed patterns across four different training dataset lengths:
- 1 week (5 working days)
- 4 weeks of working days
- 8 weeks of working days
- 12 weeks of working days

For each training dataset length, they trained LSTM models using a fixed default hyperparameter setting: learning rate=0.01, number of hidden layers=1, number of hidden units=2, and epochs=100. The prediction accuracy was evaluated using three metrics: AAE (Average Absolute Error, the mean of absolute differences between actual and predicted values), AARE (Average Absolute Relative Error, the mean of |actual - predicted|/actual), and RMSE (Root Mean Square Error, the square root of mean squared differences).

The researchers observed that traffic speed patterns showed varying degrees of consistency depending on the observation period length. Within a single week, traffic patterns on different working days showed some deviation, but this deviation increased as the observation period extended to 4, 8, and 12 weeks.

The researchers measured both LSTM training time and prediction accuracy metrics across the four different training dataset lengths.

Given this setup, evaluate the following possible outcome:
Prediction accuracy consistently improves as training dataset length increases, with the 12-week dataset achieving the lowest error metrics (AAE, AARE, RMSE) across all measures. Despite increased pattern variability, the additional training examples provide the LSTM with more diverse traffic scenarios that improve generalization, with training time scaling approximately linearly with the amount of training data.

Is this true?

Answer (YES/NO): NO